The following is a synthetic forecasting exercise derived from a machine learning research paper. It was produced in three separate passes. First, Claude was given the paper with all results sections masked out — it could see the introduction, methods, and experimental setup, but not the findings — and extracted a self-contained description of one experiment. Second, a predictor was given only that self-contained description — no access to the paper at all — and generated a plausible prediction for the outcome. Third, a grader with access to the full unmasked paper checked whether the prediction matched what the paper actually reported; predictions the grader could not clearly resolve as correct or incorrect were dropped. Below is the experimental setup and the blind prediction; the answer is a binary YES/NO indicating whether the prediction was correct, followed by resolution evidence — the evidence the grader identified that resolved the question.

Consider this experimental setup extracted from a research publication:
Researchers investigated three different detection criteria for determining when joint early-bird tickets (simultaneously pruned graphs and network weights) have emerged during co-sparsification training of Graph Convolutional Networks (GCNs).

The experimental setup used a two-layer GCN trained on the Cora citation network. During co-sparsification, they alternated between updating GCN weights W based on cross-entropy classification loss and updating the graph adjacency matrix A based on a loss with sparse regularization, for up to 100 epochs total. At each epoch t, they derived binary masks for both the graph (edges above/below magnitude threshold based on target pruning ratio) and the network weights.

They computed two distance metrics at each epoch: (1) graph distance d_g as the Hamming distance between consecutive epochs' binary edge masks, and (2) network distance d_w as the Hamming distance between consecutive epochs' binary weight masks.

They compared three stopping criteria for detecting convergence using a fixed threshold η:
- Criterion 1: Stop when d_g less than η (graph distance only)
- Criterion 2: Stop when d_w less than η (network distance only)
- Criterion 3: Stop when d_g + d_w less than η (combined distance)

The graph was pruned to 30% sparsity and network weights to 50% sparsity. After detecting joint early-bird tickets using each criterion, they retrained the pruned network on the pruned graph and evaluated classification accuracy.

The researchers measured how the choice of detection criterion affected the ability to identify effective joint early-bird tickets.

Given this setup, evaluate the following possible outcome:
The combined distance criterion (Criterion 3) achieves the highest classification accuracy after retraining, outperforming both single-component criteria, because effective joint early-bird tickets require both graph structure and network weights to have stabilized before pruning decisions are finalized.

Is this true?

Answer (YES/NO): YES